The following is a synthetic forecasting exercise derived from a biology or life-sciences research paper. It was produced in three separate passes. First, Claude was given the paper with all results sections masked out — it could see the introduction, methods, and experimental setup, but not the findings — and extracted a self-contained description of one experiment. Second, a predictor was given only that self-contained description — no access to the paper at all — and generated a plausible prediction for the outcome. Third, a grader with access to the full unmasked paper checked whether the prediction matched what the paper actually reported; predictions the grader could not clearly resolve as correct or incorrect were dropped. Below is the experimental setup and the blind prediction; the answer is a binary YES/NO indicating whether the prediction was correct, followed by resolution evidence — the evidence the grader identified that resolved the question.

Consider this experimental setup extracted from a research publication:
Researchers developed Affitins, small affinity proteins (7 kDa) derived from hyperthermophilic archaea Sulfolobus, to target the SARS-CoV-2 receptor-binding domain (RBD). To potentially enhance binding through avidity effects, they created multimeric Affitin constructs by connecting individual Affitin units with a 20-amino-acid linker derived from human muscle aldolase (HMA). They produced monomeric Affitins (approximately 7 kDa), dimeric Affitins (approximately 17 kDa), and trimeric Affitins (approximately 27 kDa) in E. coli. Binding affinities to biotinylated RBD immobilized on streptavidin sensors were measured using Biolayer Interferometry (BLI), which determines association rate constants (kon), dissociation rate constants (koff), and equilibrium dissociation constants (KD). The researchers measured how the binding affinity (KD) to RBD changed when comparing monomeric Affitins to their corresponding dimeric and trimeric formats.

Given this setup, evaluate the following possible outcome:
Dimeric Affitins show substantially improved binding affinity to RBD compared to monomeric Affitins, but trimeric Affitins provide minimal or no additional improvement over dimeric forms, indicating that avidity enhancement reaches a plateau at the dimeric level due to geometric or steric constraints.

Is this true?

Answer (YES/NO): NO